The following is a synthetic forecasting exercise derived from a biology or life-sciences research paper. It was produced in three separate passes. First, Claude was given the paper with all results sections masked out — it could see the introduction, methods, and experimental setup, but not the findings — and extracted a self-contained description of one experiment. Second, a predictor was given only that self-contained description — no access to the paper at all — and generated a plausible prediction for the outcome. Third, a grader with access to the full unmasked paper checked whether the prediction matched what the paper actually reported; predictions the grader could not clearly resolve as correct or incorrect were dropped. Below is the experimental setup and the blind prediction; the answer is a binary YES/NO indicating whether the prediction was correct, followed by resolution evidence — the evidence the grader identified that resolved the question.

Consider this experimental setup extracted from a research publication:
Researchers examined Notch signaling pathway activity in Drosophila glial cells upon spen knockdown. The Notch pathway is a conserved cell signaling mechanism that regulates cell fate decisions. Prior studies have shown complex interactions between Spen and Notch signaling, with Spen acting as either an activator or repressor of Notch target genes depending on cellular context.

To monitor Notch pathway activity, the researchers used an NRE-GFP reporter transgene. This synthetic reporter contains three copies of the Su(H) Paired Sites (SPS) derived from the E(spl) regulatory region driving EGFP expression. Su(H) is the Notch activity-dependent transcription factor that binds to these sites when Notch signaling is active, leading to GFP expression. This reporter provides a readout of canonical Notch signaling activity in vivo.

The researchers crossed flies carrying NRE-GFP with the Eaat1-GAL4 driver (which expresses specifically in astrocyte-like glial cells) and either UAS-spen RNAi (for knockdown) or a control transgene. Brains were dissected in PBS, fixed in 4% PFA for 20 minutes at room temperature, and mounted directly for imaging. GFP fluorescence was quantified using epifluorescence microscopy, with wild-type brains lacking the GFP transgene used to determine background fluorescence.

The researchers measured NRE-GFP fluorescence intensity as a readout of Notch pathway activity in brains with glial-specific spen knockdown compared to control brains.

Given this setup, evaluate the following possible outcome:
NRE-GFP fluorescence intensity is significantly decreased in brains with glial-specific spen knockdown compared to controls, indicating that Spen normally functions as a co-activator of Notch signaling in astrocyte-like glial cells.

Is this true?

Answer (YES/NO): YES